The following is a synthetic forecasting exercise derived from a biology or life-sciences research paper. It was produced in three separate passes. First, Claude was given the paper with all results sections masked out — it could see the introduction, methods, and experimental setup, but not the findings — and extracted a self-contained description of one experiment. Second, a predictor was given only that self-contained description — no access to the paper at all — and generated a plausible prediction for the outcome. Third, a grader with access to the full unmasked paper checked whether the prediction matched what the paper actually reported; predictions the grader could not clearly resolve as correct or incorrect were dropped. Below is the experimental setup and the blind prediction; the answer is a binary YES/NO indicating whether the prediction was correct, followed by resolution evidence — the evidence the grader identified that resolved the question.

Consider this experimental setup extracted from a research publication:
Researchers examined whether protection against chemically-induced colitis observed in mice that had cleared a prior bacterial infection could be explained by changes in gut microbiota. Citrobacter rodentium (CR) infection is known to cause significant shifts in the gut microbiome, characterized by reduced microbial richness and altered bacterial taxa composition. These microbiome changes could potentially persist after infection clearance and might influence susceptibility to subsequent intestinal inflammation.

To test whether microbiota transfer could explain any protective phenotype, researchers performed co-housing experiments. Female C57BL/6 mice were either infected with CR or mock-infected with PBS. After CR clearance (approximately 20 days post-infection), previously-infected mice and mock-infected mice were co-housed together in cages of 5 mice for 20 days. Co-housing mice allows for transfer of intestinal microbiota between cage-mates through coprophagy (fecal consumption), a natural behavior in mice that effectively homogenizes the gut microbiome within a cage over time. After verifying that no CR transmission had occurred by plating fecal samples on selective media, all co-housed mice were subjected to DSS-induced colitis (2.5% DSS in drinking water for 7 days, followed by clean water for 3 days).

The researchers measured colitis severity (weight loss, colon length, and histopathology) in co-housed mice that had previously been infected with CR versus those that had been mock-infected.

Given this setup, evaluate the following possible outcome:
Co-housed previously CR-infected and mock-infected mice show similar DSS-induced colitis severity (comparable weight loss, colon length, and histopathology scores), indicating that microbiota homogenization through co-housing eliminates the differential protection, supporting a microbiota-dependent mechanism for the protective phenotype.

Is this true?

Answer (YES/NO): NO